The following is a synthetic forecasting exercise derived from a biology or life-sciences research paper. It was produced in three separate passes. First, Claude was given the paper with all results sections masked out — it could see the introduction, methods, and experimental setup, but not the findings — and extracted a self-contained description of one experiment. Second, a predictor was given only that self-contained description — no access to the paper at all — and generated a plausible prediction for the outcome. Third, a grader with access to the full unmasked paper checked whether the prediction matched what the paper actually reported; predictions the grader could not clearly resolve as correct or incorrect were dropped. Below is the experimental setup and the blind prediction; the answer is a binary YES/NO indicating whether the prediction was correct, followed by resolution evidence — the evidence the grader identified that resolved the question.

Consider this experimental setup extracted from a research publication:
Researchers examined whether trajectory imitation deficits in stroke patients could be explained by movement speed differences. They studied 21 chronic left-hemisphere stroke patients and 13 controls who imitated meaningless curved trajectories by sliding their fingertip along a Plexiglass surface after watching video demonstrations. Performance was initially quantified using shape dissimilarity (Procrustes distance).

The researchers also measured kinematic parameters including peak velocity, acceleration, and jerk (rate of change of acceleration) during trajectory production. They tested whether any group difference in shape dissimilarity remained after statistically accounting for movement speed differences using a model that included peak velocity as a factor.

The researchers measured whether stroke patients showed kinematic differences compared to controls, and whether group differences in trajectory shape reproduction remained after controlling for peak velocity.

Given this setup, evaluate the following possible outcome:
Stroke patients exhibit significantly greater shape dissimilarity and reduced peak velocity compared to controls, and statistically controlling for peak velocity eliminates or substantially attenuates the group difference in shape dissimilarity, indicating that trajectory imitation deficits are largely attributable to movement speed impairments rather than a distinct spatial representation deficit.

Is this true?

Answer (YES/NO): NO